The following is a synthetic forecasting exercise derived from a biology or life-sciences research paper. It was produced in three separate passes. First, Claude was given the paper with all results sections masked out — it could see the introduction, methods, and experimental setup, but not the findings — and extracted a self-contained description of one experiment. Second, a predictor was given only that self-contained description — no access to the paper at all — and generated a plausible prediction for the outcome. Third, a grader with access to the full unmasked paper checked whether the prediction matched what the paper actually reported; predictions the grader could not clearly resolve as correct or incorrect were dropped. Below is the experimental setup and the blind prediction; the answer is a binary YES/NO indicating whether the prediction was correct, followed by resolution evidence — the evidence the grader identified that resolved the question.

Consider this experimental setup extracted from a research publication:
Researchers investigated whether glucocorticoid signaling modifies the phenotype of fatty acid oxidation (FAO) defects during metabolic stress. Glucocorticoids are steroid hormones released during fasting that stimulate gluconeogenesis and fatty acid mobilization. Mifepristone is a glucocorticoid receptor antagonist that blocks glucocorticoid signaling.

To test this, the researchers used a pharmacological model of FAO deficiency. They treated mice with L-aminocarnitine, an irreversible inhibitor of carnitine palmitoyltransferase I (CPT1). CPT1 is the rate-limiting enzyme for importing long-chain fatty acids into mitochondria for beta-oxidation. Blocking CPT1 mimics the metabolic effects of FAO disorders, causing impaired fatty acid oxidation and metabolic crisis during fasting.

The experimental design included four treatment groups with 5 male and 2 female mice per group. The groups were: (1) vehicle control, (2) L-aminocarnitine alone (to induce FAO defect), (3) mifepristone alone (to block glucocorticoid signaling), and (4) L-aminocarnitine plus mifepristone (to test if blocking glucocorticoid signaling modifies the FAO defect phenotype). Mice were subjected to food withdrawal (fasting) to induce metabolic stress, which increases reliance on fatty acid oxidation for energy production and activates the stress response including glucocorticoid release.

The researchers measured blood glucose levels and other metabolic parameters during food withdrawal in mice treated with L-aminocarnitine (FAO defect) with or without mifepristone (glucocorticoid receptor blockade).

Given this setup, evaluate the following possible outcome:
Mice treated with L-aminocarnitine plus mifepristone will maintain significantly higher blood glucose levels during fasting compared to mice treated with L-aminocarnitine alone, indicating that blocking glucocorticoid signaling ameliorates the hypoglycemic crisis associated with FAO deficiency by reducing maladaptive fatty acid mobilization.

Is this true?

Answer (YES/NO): NO